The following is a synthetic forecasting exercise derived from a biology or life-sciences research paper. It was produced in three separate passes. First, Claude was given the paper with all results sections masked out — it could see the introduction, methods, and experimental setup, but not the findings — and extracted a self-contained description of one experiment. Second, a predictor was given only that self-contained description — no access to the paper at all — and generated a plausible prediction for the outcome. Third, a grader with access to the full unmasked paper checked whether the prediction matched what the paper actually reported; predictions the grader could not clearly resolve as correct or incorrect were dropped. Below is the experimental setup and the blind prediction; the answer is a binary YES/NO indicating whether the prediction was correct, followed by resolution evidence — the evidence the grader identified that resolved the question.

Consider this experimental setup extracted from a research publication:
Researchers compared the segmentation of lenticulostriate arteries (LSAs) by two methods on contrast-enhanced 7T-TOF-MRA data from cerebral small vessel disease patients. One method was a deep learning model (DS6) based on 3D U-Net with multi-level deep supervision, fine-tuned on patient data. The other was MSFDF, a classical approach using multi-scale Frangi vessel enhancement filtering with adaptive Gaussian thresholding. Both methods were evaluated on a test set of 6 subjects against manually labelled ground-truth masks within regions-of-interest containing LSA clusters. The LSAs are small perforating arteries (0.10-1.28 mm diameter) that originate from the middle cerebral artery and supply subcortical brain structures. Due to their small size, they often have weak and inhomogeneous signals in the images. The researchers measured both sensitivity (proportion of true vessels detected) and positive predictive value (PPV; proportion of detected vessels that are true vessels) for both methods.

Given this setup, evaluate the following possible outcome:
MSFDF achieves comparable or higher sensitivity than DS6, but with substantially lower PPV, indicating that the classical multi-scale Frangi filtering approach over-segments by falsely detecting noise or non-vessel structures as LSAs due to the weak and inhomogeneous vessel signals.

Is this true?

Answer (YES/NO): NO